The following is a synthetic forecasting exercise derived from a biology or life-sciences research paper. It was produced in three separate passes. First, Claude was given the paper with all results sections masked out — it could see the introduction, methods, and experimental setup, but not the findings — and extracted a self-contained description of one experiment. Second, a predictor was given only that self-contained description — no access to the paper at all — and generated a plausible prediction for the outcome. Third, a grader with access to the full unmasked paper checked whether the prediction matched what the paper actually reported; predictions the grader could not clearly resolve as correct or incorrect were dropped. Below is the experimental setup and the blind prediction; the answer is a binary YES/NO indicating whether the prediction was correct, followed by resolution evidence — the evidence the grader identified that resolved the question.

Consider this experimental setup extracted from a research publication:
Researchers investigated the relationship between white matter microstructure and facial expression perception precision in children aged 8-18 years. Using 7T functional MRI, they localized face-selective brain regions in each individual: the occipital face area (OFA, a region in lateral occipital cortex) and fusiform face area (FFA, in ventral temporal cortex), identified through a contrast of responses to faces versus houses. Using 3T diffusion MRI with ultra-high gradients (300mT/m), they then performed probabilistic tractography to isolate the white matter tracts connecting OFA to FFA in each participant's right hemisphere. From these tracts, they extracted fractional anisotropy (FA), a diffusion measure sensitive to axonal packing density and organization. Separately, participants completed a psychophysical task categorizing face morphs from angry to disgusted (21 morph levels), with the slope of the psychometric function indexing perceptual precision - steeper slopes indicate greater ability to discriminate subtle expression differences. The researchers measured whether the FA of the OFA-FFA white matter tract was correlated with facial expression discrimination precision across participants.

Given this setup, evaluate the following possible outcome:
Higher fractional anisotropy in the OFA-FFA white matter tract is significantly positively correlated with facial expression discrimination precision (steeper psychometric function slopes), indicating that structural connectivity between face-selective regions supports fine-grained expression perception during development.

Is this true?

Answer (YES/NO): YES